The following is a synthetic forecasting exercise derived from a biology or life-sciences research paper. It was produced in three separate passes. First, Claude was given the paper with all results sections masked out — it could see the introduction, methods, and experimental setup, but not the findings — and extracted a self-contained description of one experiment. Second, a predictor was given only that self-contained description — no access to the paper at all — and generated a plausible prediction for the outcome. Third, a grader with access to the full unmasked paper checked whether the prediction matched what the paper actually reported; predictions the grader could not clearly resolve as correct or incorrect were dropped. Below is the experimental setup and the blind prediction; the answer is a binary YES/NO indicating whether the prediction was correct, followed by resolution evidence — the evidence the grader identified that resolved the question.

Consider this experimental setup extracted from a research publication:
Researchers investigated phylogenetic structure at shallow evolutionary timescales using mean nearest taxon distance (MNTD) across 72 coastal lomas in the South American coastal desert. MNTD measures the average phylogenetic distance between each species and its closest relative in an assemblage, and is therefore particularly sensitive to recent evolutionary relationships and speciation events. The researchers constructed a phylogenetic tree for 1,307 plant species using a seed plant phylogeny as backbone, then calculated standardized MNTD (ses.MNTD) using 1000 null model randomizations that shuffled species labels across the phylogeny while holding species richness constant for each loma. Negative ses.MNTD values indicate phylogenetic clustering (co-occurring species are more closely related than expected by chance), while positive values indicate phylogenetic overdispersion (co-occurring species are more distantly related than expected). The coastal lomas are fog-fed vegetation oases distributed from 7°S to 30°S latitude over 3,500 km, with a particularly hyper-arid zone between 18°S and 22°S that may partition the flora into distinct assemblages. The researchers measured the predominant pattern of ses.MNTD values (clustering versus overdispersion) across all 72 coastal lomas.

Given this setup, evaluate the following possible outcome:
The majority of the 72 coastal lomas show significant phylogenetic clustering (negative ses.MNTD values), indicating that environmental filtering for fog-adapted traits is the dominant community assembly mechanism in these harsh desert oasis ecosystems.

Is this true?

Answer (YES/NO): NO